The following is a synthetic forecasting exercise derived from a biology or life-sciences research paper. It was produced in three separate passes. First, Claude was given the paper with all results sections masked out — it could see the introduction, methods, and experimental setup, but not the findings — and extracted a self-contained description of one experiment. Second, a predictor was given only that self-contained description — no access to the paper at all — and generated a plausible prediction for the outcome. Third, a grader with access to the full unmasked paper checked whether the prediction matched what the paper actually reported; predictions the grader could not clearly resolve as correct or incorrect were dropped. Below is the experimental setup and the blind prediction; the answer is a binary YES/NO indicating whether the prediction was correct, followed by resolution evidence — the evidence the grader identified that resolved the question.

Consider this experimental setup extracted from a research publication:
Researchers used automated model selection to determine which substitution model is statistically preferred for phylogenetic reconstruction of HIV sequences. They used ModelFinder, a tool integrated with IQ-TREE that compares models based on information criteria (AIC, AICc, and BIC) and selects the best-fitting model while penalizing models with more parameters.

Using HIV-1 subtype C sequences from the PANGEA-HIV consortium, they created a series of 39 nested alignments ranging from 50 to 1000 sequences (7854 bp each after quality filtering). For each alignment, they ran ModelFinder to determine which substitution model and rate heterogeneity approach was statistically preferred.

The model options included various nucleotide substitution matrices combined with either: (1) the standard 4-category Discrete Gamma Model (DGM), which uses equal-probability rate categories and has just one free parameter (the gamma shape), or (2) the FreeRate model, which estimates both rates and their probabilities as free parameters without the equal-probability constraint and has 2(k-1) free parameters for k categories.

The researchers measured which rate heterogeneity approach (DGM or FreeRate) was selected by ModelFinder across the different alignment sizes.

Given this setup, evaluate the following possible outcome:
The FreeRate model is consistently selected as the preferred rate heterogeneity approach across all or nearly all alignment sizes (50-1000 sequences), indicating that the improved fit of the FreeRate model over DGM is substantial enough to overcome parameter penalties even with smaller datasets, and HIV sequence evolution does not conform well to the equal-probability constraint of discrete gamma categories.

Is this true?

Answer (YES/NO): YES